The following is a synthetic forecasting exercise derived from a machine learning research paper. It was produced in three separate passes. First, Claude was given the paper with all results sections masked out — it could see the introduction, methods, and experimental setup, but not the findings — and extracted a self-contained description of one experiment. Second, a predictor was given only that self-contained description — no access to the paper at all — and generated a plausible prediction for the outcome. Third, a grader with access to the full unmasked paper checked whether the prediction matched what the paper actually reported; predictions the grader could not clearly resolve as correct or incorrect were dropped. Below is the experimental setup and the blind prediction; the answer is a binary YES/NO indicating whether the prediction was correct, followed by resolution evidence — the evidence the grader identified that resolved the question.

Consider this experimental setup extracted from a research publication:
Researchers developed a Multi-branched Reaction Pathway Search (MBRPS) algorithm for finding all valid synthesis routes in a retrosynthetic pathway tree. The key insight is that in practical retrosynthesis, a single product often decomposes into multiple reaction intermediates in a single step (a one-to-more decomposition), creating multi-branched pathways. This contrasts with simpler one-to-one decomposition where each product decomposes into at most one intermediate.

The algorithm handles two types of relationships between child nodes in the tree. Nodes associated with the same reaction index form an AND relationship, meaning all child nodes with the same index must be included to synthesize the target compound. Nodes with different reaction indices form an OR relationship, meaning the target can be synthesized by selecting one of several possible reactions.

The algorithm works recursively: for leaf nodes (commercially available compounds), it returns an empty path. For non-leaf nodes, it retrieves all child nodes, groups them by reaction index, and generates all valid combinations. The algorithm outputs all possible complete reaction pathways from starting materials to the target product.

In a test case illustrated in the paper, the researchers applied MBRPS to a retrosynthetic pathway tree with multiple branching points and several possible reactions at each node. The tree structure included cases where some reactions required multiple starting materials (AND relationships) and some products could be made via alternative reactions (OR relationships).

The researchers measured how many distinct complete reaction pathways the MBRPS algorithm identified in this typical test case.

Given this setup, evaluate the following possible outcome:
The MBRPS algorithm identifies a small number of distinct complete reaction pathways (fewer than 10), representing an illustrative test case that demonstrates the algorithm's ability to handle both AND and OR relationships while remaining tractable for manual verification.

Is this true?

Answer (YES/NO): YES